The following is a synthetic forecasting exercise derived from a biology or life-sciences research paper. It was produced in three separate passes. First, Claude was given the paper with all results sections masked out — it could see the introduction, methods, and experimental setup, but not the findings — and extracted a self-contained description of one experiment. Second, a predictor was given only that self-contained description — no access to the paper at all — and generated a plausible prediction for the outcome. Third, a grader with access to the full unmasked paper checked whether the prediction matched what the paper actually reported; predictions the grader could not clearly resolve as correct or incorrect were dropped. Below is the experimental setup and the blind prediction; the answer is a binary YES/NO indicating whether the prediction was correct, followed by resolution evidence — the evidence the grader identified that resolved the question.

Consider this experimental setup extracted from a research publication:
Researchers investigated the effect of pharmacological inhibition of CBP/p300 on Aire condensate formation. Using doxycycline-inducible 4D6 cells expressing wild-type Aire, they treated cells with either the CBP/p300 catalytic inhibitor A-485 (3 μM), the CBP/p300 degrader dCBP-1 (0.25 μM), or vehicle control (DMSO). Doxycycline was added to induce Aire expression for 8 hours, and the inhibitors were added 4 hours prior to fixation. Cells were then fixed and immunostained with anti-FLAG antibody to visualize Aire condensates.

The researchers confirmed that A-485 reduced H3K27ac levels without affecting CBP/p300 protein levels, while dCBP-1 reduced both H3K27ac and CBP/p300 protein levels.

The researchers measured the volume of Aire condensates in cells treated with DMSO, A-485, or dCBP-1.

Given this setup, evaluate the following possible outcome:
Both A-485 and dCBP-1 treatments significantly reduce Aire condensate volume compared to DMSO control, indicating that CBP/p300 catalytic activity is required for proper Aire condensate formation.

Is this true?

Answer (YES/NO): YES